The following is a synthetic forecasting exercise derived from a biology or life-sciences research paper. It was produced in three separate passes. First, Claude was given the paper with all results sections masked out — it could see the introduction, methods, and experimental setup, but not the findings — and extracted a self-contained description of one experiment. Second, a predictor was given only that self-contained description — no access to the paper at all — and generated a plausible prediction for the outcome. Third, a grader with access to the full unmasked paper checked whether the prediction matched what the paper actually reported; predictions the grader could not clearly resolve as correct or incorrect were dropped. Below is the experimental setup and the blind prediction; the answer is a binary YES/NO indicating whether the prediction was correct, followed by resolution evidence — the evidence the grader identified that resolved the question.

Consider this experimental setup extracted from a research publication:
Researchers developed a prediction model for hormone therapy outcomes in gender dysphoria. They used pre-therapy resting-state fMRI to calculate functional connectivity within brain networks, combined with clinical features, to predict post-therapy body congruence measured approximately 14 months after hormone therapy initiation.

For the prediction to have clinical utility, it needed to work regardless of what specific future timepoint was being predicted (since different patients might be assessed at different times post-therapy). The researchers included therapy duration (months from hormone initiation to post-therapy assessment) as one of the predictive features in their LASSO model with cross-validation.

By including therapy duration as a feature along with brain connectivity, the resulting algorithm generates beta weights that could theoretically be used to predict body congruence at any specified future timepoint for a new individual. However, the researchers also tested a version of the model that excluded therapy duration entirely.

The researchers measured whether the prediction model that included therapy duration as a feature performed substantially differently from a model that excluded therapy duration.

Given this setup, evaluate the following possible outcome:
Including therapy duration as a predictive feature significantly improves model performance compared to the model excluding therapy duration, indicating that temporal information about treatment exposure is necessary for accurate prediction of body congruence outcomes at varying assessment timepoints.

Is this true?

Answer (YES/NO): NO